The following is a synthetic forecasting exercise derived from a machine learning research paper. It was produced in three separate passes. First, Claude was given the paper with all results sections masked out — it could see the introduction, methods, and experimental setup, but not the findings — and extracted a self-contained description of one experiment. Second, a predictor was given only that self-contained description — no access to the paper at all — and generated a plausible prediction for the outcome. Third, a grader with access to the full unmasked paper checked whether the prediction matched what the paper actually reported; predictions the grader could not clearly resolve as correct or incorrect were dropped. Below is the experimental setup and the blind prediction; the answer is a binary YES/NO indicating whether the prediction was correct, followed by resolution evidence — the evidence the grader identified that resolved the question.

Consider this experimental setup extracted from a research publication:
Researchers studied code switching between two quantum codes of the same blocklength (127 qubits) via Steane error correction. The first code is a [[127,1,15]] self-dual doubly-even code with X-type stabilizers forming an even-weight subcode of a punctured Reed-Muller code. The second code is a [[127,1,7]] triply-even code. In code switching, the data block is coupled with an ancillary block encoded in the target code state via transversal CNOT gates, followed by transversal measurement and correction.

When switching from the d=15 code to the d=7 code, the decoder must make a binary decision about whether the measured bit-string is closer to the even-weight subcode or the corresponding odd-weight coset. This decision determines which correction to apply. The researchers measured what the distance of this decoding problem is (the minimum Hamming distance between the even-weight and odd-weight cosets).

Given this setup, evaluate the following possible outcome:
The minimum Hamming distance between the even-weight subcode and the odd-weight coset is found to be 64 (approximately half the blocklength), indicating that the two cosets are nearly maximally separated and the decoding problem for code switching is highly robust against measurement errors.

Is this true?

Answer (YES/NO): NO